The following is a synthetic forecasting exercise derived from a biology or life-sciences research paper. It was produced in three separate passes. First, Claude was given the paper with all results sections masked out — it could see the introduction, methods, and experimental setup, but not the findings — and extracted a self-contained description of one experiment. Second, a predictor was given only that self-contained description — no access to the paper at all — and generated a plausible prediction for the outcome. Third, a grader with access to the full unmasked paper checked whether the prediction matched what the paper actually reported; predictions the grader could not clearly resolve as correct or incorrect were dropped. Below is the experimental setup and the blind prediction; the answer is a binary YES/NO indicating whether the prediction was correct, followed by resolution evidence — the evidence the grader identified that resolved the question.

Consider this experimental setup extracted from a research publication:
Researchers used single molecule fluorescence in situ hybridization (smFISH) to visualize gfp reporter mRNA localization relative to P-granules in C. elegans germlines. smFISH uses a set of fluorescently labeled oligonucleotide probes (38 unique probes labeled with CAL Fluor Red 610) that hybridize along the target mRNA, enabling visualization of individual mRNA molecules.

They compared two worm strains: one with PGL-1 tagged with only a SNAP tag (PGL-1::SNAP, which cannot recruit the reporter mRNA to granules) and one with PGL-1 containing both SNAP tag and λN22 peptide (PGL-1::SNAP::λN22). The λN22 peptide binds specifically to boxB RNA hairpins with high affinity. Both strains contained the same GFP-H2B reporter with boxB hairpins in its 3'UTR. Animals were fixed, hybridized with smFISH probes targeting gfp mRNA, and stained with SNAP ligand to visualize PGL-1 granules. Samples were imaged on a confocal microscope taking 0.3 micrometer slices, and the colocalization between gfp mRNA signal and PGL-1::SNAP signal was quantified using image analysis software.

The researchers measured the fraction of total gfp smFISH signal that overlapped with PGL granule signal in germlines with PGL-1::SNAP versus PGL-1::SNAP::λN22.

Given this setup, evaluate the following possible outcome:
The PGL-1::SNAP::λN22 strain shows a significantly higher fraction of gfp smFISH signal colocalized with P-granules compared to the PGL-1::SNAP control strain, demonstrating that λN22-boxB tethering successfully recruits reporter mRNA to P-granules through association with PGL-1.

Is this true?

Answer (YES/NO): YES